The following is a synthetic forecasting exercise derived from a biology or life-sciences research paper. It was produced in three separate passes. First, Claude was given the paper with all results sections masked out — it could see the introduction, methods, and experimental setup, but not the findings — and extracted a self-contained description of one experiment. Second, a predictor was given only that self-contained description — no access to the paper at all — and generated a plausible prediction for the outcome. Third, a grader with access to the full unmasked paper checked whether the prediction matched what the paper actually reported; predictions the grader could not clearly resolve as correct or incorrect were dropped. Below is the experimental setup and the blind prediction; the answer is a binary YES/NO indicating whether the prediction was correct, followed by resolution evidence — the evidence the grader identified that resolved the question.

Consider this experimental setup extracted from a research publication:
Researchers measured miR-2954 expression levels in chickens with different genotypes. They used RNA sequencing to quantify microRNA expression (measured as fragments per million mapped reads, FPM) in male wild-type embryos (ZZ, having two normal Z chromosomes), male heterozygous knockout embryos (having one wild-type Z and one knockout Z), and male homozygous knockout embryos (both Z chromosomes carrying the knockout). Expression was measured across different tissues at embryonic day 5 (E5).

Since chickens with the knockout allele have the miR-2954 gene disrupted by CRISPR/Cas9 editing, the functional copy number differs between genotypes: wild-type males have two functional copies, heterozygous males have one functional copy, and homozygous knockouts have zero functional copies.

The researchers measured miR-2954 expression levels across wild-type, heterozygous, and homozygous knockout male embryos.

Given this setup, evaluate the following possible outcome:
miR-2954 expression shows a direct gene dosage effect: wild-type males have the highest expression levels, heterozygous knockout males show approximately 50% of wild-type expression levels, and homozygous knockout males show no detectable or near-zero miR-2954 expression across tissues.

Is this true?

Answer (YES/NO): NO